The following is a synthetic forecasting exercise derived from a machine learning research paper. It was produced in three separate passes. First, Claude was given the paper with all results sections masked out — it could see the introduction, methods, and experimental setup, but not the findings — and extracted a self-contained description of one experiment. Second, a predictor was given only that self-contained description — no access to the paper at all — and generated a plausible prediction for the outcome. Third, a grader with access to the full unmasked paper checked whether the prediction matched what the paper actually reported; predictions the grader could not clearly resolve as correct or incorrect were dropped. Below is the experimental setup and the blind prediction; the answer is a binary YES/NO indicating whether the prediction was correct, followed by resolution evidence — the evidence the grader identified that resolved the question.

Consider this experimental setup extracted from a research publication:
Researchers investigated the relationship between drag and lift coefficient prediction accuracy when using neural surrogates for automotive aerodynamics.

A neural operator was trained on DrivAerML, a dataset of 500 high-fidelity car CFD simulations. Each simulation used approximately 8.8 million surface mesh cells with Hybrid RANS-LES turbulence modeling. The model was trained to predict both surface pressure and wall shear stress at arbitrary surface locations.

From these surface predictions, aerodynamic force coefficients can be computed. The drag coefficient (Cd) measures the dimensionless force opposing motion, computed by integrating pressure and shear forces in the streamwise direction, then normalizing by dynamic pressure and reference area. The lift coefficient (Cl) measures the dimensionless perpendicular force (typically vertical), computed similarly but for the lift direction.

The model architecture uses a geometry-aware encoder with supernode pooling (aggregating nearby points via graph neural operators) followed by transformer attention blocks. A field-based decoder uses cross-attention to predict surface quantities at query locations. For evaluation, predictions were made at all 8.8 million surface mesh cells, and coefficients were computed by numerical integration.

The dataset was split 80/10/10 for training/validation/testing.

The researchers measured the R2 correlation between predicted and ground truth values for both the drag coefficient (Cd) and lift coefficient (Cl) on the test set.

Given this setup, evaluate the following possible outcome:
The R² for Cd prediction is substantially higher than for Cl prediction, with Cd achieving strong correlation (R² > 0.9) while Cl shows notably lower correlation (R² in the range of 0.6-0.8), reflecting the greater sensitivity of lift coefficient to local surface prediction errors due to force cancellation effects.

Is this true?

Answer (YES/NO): NO